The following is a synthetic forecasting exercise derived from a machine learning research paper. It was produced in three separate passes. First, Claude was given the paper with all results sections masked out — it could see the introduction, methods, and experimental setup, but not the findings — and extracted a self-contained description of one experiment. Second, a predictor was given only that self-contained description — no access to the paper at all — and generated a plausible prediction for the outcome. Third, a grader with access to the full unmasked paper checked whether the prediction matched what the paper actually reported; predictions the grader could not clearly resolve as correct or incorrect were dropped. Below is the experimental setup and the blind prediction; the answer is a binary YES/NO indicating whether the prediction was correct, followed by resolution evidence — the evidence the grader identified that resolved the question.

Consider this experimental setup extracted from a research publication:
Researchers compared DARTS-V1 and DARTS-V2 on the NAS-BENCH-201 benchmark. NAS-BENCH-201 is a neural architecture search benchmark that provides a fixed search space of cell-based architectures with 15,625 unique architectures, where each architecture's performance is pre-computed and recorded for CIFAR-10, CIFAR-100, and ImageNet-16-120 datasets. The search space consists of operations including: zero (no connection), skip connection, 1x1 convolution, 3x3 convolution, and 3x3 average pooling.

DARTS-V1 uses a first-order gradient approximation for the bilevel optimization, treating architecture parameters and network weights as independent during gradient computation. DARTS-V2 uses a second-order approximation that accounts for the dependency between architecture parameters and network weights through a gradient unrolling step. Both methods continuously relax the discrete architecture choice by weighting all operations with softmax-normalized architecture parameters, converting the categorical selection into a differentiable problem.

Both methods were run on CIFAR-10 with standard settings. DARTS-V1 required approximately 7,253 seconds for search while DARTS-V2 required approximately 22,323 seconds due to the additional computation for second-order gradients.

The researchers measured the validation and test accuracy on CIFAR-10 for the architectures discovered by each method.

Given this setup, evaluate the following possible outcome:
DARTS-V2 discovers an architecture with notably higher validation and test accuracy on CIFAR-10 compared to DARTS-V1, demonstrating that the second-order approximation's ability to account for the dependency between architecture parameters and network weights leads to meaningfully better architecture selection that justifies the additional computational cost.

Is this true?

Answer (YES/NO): NO